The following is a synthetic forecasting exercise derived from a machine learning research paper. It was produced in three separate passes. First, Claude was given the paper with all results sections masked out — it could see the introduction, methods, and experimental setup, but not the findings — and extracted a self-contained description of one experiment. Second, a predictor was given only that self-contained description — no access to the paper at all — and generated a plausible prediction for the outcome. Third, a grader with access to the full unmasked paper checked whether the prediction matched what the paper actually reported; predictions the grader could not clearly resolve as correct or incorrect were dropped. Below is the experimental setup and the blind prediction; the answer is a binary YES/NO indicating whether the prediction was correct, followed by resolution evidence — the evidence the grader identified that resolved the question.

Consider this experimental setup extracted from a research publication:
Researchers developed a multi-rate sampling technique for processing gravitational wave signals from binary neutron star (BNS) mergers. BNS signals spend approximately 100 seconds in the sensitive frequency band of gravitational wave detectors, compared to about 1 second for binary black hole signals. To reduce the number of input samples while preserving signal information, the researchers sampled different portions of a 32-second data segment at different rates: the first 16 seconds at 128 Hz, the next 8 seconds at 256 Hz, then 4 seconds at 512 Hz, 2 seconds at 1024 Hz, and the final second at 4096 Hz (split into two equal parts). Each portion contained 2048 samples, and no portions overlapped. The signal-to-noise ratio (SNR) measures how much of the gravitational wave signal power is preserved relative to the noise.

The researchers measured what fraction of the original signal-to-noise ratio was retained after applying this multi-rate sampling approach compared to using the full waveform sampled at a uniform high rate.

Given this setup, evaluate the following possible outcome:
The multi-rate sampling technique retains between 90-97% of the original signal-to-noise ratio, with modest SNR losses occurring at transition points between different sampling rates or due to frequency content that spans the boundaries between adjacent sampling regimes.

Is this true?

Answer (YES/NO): NO